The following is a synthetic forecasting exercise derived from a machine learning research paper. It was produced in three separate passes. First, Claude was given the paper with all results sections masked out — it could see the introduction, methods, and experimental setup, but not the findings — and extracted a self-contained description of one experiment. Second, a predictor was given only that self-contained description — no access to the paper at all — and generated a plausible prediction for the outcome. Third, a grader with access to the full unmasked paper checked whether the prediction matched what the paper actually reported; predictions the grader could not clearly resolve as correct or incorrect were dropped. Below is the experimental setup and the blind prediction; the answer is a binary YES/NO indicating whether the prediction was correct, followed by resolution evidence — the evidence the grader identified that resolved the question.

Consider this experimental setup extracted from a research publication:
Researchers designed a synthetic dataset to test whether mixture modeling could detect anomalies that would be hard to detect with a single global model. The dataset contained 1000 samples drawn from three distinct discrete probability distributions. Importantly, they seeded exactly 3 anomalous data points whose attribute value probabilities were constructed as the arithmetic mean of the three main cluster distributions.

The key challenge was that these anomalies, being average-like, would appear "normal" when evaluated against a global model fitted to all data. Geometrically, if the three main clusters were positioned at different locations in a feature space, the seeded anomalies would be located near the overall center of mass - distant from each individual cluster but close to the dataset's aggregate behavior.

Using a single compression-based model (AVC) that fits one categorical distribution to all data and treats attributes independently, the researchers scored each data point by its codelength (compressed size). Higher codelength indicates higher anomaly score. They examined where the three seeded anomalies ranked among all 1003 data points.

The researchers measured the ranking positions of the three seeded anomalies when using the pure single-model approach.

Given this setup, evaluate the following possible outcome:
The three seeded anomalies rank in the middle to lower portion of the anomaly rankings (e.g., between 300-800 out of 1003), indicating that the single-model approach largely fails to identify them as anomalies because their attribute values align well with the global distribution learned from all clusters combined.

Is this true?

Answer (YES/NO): NO